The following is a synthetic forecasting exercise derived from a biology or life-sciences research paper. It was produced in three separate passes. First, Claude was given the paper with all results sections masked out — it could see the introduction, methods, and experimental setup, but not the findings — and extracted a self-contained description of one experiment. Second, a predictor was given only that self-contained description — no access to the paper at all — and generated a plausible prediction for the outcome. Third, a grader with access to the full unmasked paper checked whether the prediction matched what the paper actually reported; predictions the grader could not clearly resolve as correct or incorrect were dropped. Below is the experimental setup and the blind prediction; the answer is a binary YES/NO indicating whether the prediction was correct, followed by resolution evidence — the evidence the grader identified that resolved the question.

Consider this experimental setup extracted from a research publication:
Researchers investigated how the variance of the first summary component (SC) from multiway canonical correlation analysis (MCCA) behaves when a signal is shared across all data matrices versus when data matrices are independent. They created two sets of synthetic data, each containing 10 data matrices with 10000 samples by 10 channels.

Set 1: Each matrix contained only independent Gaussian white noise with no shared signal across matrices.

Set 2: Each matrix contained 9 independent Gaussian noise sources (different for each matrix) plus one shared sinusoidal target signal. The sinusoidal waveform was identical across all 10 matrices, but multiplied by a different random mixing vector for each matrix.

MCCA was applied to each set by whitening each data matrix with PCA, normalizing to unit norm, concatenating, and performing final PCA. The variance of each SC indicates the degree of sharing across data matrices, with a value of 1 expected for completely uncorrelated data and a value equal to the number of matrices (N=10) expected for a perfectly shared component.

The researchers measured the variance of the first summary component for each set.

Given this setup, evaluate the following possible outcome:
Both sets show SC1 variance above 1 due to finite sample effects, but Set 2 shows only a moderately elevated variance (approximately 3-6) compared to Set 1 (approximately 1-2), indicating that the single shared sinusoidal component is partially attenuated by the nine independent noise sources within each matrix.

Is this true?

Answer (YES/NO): NO